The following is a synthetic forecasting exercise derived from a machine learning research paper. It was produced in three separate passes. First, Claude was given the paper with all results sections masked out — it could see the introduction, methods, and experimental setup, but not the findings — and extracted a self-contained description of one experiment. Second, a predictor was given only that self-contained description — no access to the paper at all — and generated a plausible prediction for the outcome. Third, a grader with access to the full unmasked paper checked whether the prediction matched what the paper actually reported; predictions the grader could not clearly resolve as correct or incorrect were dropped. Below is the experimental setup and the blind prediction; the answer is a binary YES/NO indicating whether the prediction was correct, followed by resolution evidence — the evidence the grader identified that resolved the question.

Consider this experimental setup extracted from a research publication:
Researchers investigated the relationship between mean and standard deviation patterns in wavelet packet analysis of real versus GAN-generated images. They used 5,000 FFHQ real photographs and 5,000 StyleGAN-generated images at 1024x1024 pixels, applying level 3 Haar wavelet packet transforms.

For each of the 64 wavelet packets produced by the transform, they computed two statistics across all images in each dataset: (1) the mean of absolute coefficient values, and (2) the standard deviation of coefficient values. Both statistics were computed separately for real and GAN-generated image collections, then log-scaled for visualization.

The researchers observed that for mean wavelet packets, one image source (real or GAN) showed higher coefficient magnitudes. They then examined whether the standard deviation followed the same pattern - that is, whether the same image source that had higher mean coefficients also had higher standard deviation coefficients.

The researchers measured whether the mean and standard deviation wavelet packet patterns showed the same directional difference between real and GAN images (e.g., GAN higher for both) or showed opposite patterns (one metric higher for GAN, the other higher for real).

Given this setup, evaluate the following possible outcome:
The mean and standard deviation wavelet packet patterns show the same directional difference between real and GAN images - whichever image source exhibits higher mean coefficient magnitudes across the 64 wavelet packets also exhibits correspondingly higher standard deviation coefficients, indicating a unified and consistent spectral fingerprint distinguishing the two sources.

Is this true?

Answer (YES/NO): NO